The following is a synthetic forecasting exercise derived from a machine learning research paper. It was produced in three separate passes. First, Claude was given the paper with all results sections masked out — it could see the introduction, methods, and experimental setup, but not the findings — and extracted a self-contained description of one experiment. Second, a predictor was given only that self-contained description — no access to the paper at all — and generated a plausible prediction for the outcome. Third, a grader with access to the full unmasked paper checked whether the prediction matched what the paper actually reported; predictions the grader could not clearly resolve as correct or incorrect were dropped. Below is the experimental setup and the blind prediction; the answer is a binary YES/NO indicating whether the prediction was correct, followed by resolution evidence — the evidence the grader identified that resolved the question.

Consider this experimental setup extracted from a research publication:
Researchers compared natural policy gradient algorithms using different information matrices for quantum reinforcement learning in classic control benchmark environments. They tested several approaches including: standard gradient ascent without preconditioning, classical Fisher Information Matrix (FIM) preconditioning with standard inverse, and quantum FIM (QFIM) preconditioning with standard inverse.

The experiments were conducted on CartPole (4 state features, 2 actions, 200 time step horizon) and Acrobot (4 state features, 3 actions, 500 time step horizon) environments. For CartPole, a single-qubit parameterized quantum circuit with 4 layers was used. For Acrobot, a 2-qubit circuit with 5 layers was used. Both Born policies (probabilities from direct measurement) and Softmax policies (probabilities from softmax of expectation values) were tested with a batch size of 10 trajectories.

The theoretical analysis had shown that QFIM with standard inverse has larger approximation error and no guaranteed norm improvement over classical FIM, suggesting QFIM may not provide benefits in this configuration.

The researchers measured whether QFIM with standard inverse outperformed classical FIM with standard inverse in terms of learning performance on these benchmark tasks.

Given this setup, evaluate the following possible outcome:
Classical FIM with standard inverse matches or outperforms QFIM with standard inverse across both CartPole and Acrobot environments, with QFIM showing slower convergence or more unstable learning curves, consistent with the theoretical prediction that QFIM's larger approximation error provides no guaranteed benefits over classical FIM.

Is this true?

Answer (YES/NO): NO